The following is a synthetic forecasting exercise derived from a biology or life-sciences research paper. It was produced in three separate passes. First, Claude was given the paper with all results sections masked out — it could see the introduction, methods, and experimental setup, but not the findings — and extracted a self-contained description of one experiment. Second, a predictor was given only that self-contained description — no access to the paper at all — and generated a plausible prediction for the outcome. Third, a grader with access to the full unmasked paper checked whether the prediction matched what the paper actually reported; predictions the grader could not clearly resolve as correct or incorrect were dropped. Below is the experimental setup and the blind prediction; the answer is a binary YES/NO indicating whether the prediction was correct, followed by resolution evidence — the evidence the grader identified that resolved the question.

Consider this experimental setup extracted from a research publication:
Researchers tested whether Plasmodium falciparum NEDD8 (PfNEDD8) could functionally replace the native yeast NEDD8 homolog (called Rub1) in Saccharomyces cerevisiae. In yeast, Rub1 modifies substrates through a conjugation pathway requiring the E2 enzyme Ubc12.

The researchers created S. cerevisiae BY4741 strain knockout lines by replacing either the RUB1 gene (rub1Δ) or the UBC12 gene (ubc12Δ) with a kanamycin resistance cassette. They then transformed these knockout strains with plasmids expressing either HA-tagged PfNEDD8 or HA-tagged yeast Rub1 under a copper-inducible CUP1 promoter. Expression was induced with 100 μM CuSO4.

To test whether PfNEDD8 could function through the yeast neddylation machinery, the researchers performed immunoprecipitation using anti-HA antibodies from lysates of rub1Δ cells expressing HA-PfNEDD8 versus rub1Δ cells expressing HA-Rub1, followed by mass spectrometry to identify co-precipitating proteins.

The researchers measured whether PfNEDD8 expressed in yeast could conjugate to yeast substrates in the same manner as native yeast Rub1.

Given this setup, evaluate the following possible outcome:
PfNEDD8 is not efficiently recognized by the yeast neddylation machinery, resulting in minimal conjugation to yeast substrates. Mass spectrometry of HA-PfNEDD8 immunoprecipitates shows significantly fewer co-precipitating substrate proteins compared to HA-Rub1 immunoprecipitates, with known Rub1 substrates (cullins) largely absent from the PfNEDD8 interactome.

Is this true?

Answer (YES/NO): NO